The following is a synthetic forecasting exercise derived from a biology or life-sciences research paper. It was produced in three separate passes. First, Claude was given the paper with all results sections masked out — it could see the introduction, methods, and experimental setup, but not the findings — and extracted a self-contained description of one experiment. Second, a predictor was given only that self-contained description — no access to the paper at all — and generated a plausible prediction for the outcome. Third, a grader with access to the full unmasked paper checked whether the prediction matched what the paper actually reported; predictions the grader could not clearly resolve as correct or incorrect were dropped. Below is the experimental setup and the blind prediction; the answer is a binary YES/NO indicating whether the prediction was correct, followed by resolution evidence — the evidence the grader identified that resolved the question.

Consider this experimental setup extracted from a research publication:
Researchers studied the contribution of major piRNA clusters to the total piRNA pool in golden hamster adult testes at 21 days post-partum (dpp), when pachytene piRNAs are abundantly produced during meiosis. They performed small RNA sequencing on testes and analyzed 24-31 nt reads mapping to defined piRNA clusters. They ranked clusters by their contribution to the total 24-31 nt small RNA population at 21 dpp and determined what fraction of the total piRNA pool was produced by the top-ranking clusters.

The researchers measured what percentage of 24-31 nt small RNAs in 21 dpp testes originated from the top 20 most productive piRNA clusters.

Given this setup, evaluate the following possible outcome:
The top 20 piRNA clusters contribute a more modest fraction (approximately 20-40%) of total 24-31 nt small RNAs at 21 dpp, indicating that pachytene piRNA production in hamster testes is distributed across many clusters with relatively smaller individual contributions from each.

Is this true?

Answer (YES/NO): NO